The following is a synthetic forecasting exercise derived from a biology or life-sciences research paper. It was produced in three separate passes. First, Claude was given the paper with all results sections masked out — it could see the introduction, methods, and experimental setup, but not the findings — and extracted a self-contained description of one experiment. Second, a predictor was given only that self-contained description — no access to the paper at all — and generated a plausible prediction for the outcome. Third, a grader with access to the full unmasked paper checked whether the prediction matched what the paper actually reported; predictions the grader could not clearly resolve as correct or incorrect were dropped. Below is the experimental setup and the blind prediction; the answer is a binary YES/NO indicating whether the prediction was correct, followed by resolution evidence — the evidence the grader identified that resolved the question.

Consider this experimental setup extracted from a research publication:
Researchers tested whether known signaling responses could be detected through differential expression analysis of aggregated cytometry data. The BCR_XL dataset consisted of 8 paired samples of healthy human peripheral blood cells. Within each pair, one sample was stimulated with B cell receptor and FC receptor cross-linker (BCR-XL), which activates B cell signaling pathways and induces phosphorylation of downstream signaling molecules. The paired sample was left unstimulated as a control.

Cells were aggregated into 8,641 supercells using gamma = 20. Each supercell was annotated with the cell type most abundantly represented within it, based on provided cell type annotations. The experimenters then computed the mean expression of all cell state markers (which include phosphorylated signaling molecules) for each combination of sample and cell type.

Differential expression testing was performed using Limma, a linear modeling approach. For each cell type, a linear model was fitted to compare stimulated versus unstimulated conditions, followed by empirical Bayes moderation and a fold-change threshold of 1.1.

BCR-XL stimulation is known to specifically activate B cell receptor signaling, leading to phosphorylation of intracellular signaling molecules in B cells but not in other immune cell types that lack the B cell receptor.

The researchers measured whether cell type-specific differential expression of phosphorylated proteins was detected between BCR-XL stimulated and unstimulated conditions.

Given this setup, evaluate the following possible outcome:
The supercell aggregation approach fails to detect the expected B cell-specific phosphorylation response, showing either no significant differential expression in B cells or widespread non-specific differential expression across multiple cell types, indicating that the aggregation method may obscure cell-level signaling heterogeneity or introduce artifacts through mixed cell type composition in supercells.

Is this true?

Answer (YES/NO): NO